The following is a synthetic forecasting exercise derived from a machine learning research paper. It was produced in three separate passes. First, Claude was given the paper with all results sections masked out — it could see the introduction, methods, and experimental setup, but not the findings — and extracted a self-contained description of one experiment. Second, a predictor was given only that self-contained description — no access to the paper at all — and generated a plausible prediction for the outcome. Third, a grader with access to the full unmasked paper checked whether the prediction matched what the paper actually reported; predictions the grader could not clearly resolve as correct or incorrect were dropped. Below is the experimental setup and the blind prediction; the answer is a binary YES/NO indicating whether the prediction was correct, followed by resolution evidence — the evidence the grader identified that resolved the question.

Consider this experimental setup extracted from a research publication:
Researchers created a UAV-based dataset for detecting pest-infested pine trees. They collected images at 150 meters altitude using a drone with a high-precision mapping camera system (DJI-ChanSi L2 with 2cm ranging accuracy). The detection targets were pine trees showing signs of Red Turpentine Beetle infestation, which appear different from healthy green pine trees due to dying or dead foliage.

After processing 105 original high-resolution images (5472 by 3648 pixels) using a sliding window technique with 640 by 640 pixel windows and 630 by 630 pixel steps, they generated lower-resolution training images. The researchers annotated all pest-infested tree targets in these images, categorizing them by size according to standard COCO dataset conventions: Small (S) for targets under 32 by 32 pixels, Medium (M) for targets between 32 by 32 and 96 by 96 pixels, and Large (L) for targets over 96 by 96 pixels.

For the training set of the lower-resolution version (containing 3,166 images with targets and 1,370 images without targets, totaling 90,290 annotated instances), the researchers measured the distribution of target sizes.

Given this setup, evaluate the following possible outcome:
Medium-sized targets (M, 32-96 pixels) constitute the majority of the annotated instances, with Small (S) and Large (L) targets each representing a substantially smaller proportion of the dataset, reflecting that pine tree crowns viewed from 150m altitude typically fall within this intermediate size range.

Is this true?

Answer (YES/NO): NO